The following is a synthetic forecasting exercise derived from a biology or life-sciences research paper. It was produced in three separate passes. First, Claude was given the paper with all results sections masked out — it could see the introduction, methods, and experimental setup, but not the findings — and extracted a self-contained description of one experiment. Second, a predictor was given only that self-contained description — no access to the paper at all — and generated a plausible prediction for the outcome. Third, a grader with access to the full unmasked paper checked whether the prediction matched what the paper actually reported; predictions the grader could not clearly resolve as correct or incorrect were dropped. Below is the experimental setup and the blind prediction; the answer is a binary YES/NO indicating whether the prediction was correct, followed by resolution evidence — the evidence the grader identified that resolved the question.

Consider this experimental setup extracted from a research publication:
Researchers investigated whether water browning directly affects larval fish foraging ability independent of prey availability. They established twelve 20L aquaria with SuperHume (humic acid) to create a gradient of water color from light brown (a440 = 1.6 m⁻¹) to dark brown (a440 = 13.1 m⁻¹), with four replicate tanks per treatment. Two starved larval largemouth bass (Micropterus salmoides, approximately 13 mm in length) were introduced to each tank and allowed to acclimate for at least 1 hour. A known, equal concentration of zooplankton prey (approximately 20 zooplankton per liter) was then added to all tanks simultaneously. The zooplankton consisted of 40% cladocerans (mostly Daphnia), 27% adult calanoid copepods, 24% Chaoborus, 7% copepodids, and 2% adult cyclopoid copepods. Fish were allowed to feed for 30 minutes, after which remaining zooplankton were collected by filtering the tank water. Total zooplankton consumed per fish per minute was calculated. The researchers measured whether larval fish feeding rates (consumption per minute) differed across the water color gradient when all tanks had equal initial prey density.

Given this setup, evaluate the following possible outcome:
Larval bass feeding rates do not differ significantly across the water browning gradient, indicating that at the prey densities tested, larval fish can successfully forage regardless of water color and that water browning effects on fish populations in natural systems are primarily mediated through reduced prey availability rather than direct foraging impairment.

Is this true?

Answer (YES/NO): YES